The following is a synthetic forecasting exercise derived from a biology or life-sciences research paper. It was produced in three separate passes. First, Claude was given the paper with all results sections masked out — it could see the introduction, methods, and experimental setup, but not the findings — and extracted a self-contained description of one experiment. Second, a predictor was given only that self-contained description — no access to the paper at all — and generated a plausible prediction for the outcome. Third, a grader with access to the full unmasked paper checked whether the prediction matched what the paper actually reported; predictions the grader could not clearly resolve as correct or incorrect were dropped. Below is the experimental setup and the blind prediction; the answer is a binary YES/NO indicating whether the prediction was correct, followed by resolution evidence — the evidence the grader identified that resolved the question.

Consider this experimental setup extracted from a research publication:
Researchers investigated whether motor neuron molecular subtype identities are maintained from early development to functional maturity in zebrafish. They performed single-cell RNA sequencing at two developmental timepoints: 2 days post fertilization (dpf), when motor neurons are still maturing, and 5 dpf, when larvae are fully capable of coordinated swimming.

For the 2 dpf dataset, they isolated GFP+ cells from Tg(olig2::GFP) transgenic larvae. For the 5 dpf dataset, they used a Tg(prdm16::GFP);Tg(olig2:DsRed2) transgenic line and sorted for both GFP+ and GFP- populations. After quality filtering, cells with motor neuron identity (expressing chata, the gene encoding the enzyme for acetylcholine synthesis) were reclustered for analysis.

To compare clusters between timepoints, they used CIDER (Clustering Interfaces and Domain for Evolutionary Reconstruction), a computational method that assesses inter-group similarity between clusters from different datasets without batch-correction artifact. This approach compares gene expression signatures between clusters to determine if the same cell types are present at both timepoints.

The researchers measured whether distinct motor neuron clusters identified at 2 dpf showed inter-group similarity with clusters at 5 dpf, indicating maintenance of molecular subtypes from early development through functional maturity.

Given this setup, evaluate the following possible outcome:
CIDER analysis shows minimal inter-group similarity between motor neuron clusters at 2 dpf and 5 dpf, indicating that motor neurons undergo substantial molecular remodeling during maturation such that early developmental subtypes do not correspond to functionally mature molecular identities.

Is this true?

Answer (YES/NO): NO